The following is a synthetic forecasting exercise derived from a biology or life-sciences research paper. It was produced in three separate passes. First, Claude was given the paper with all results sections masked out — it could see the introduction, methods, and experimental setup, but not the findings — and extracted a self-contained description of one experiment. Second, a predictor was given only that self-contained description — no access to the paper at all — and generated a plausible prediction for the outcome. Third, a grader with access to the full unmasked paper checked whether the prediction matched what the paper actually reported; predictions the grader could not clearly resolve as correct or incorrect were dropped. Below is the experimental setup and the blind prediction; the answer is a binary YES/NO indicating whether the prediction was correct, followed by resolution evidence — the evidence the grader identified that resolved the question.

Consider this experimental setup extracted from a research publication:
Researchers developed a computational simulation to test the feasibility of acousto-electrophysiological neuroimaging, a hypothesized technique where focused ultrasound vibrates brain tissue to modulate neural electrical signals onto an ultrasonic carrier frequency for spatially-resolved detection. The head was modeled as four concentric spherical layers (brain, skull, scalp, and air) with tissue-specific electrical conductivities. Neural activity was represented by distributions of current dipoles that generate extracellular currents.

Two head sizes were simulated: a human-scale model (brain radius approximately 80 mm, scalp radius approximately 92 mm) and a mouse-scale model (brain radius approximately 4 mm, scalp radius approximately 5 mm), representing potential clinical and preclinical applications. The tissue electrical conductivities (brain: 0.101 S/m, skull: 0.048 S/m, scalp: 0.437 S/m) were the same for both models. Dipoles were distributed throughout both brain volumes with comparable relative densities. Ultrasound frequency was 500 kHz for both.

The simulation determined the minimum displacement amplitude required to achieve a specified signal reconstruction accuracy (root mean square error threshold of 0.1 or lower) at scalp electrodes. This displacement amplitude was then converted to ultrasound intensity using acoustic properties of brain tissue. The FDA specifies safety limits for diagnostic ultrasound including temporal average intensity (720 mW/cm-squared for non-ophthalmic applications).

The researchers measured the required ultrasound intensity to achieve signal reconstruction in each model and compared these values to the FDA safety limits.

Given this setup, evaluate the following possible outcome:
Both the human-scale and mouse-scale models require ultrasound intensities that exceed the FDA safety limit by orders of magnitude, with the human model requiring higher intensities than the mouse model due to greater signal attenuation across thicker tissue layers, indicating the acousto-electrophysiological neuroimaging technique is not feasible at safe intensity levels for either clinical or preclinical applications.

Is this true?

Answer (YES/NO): NO